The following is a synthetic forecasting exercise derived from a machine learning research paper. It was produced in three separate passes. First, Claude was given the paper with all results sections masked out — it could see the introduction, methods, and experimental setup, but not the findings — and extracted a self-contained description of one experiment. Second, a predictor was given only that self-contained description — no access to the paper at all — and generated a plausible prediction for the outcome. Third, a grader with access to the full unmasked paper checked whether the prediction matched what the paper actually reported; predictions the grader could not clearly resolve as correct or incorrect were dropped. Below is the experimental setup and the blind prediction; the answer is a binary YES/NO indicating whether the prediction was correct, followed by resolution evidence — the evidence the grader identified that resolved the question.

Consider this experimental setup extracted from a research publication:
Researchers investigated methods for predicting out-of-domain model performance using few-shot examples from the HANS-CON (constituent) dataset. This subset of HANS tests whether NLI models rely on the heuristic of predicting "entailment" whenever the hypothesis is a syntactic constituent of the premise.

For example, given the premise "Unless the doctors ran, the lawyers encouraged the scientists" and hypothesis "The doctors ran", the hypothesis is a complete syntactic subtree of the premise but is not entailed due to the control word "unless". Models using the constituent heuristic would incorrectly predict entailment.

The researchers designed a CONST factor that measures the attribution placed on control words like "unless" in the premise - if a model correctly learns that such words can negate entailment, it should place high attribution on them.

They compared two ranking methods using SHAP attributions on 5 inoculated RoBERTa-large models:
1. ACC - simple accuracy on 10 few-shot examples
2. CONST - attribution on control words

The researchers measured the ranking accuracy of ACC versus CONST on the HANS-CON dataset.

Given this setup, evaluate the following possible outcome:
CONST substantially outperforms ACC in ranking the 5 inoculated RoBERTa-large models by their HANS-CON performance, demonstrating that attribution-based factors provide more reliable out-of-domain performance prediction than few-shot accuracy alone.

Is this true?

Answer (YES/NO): NO